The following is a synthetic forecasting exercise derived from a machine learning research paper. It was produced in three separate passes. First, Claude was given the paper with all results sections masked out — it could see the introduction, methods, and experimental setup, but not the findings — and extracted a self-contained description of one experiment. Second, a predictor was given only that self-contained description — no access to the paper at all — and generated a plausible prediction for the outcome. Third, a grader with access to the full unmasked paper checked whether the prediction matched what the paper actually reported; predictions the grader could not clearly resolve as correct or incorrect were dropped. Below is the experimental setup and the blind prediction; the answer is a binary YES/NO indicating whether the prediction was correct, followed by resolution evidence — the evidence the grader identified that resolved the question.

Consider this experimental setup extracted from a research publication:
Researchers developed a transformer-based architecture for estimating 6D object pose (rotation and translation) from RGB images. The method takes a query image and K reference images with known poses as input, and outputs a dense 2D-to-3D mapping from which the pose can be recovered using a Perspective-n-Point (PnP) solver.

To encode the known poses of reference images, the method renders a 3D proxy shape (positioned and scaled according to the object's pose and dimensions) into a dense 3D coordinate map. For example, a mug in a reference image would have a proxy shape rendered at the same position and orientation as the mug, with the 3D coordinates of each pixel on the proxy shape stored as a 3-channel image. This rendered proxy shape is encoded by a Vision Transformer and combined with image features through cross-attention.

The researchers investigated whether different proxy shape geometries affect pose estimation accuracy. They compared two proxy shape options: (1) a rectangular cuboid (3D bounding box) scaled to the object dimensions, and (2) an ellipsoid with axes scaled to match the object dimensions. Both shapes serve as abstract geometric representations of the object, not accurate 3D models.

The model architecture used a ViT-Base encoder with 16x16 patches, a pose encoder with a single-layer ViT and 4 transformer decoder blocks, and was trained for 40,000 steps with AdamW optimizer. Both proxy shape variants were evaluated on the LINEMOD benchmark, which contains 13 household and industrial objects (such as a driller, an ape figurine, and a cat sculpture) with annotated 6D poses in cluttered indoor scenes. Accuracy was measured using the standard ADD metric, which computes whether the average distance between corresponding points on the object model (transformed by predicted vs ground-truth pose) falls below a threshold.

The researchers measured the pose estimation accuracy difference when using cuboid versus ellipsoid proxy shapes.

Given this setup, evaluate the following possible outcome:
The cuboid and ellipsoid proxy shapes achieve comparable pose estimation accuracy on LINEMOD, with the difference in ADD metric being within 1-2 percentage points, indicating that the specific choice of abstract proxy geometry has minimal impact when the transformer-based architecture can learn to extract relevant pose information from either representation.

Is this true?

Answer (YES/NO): NO